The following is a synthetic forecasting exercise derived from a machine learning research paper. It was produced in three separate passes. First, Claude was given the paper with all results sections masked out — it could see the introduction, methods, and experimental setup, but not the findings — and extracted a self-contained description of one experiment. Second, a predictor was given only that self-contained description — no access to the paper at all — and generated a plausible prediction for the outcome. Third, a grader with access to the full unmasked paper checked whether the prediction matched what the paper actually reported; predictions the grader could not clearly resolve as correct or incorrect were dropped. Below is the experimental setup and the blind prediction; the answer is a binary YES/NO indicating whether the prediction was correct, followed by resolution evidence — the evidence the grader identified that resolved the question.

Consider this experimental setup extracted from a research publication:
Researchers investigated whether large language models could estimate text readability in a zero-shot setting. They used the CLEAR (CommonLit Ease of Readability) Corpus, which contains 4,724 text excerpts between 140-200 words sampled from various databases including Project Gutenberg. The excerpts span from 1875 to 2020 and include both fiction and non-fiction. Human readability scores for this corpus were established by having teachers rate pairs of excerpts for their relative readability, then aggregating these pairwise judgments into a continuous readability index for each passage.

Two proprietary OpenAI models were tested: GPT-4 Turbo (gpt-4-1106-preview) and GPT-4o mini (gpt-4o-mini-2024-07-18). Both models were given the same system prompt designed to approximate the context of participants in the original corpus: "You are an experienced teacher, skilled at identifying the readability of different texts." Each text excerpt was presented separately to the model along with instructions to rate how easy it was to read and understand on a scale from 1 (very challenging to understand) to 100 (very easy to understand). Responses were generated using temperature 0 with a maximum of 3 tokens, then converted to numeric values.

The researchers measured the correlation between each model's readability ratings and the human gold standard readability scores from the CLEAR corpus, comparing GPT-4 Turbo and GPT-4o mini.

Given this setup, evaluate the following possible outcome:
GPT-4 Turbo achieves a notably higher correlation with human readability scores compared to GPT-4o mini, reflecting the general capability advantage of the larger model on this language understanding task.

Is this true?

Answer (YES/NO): NO